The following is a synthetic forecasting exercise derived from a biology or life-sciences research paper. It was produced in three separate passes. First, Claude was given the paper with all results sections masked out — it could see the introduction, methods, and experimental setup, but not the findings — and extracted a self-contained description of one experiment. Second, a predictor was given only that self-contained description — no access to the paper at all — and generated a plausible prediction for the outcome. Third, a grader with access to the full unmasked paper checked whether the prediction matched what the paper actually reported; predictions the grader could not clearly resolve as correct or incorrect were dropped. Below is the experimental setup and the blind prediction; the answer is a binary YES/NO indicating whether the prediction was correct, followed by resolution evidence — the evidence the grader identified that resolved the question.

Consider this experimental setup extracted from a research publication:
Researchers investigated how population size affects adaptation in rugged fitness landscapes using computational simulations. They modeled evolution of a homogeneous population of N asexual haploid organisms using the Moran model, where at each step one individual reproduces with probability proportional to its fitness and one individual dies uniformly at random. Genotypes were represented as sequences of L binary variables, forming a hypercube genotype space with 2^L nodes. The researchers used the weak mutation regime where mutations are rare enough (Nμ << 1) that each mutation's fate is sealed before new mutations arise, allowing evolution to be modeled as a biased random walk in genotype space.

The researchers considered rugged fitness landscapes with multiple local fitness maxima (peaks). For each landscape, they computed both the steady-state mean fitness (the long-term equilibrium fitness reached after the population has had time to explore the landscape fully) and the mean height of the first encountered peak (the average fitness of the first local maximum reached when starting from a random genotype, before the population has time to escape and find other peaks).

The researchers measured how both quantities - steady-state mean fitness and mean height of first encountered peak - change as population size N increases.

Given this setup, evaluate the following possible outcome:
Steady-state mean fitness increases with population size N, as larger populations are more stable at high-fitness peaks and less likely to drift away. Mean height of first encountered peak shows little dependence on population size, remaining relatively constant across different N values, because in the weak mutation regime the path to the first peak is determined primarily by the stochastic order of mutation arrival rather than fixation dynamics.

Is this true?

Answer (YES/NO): NO